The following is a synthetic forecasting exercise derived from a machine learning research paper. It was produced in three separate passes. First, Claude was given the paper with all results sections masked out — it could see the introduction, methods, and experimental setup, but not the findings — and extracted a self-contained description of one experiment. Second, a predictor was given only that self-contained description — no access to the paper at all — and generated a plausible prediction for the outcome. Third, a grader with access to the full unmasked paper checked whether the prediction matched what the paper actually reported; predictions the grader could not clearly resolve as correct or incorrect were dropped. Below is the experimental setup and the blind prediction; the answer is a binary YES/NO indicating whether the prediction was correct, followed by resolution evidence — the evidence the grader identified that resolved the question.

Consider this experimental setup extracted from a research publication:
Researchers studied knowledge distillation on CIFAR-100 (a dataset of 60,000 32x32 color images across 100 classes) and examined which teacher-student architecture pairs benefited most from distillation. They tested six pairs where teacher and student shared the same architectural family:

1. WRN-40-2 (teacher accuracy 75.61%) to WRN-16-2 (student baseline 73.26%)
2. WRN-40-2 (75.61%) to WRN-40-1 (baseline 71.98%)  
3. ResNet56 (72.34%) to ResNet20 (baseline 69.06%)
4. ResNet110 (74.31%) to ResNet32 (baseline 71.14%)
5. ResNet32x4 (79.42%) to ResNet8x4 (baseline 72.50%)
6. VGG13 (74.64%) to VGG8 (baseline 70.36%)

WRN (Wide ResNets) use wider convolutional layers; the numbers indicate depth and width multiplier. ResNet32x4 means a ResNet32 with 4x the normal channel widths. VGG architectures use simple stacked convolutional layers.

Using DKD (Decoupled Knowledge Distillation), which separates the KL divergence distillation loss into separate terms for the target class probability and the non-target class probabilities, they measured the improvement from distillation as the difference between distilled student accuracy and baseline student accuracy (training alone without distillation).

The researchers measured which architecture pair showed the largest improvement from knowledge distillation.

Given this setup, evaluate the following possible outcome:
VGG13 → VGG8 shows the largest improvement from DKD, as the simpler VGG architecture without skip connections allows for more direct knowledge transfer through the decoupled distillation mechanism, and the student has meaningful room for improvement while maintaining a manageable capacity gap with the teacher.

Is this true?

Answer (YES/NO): YES